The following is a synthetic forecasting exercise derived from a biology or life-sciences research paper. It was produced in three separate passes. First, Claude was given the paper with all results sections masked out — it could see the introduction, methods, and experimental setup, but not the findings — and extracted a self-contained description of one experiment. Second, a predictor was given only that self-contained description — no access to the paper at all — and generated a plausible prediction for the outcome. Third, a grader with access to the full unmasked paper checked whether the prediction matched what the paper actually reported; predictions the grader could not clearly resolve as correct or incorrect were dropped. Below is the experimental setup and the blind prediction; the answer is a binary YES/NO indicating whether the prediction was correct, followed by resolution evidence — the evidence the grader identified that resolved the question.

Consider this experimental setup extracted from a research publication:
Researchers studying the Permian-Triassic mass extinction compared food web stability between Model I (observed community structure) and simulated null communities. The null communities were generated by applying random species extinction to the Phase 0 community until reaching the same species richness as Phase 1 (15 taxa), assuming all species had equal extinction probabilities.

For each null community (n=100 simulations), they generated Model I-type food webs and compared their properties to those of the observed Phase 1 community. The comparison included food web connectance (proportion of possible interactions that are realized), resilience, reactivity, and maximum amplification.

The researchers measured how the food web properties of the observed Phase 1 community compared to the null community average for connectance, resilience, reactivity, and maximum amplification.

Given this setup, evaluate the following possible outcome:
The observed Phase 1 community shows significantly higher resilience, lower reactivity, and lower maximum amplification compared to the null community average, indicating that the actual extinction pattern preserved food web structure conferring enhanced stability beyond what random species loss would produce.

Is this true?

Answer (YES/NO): YES